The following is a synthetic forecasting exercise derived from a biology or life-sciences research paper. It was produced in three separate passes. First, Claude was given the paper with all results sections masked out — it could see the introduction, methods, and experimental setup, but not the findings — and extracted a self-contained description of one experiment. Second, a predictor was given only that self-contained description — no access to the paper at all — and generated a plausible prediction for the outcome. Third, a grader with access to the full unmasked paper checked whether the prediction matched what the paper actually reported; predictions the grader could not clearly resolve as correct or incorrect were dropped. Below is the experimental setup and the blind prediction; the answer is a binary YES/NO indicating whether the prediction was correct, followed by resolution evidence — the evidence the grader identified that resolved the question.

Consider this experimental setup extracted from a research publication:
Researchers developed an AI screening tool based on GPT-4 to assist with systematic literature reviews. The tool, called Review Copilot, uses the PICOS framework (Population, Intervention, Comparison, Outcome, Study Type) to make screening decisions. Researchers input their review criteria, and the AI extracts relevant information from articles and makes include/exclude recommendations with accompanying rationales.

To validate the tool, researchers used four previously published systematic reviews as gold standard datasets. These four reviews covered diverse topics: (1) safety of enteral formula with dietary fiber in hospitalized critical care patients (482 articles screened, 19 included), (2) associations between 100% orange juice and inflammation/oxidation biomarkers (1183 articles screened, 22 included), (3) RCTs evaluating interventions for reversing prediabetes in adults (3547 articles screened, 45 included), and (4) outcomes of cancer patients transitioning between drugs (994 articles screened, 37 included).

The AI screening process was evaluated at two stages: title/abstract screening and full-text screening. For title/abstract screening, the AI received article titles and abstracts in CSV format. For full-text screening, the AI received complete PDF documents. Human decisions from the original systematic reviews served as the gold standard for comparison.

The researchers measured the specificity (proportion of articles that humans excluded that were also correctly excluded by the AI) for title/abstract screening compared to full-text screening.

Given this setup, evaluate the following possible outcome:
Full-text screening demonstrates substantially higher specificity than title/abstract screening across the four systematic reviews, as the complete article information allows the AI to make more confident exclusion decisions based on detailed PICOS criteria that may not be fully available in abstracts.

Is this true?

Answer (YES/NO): NO